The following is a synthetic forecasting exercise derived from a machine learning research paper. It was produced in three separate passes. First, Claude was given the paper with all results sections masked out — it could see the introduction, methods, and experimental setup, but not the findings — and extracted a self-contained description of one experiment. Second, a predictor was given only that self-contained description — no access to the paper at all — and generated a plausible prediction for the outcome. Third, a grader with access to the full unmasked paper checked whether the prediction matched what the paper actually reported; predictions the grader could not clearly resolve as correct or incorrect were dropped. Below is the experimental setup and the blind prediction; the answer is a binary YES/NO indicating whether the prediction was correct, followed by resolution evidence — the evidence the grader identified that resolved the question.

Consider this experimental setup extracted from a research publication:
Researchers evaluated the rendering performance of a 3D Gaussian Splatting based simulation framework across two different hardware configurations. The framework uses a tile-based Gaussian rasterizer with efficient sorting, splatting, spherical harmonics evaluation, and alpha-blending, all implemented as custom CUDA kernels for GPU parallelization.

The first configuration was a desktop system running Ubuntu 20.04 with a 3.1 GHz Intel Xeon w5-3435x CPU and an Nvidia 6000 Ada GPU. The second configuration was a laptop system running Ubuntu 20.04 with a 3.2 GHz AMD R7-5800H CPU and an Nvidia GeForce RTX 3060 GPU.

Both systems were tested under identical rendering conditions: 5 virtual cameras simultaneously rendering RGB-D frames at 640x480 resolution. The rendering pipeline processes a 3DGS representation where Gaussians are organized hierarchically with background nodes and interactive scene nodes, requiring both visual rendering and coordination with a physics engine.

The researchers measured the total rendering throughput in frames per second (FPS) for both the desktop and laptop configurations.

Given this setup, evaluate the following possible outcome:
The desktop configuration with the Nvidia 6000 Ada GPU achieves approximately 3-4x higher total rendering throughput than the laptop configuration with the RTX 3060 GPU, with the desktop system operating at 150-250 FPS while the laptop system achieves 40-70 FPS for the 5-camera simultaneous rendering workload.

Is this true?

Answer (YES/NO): NO